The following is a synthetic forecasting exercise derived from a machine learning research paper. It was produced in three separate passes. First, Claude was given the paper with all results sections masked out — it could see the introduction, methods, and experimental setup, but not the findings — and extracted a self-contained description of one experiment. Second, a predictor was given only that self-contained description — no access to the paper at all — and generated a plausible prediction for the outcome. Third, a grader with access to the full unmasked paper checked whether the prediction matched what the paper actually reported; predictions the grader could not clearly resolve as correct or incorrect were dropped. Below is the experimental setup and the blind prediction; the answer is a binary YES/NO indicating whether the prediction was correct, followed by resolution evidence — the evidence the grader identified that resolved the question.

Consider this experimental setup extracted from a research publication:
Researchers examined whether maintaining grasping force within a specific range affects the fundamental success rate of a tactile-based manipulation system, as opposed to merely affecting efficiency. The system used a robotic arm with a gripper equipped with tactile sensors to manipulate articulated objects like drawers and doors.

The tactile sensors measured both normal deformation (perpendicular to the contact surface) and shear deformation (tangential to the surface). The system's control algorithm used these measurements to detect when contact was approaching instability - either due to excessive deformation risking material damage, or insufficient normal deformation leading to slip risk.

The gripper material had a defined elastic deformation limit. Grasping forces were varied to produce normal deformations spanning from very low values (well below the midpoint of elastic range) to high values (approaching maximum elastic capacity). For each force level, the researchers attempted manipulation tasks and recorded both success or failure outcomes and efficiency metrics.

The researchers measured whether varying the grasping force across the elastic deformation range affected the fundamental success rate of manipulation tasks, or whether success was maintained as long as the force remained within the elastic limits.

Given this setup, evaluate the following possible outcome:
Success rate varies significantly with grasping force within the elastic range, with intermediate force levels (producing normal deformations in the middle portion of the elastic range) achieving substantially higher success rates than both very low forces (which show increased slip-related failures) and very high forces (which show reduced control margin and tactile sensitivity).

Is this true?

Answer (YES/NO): NO